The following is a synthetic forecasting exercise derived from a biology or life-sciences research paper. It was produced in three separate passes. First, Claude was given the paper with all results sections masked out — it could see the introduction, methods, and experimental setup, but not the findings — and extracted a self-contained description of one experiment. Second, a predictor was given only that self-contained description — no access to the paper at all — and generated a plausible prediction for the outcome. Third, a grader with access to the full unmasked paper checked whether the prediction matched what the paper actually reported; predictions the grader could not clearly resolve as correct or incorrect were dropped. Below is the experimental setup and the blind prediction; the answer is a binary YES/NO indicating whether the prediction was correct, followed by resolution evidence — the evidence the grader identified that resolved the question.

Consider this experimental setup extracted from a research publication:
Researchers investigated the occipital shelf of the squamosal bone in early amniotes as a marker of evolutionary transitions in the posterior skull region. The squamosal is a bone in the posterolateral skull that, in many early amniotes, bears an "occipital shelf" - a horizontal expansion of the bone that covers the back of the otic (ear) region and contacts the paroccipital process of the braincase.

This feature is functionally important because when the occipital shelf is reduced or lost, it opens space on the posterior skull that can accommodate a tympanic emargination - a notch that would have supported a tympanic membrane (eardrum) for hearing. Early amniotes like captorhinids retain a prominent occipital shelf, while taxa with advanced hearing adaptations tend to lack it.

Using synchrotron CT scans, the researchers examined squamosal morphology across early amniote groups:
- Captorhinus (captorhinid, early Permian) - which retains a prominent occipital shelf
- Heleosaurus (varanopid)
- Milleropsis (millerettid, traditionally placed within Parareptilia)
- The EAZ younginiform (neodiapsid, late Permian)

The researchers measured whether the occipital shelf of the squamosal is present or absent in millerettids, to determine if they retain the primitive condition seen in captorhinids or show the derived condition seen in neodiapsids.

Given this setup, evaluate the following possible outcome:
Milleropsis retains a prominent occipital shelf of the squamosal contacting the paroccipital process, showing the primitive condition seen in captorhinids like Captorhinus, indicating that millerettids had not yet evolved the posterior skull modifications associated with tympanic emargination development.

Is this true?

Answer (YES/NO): NO